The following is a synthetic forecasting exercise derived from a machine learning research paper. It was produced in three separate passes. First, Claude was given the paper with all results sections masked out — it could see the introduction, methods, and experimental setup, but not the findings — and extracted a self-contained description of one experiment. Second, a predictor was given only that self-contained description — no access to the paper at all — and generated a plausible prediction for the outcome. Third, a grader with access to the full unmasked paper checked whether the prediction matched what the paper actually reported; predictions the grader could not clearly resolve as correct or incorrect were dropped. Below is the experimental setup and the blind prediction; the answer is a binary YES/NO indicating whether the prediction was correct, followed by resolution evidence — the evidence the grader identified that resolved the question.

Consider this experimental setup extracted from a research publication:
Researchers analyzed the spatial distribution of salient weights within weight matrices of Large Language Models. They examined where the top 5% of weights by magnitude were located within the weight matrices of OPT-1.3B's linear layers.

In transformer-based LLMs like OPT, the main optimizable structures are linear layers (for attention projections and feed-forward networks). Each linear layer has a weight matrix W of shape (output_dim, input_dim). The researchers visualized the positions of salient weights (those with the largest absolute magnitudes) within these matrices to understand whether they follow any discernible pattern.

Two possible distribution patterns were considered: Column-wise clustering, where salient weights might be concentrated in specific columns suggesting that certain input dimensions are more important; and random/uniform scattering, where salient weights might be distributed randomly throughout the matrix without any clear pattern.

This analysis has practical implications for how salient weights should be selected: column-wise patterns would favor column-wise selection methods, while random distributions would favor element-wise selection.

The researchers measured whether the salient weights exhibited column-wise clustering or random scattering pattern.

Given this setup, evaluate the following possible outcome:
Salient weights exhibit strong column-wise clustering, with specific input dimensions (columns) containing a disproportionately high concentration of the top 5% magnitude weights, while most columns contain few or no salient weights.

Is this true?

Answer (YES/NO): NO